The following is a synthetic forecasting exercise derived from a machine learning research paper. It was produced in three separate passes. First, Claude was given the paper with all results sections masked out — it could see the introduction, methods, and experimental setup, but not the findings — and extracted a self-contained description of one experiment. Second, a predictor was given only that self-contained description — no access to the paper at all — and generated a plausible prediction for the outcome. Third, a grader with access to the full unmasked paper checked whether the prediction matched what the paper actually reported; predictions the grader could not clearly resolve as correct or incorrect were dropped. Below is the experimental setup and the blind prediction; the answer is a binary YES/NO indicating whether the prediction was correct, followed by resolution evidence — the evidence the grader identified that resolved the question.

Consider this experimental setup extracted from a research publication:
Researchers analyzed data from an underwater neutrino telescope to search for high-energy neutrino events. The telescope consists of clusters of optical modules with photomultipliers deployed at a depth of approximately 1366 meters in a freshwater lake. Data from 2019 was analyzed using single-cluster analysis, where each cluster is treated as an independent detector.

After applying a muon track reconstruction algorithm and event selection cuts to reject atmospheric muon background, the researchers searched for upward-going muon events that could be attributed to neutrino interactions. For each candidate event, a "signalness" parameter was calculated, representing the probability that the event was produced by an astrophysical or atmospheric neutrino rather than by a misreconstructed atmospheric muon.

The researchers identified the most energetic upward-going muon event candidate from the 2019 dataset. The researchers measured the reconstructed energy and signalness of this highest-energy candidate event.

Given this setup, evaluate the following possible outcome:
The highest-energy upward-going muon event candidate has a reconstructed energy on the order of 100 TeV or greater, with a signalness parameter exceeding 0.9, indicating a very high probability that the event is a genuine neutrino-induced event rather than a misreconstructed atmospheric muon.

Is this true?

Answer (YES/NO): YES